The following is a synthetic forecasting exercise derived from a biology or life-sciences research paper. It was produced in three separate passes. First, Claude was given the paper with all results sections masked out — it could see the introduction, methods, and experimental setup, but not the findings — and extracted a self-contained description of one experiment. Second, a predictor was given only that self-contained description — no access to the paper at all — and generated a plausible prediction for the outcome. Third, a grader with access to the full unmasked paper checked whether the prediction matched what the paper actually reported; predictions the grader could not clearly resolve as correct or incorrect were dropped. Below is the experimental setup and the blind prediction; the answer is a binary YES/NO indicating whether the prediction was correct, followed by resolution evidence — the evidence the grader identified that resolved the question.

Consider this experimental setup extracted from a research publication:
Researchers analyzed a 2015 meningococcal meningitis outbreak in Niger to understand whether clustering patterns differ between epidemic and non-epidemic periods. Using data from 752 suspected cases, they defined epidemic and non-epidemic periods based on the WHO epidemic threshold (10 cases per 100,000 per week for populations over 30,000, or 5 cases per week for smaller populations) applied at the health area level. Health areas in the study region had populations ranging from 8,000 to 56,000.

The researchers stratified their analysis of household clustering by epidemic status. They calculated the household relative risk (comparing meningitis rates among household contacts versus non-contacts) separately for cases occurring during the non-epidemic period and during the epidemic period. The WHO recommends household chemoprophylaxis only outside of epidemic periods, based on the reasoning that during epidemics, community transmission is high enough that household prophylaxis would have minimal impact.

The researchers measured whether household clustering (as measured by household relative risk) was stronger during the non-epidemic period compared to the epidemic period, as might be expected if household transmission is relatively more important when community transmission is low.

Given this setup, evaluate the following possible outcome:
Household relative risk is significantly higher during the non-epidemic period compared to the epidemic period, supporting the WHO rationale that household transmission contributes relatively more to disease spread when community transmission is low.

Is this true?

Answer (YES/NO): NO